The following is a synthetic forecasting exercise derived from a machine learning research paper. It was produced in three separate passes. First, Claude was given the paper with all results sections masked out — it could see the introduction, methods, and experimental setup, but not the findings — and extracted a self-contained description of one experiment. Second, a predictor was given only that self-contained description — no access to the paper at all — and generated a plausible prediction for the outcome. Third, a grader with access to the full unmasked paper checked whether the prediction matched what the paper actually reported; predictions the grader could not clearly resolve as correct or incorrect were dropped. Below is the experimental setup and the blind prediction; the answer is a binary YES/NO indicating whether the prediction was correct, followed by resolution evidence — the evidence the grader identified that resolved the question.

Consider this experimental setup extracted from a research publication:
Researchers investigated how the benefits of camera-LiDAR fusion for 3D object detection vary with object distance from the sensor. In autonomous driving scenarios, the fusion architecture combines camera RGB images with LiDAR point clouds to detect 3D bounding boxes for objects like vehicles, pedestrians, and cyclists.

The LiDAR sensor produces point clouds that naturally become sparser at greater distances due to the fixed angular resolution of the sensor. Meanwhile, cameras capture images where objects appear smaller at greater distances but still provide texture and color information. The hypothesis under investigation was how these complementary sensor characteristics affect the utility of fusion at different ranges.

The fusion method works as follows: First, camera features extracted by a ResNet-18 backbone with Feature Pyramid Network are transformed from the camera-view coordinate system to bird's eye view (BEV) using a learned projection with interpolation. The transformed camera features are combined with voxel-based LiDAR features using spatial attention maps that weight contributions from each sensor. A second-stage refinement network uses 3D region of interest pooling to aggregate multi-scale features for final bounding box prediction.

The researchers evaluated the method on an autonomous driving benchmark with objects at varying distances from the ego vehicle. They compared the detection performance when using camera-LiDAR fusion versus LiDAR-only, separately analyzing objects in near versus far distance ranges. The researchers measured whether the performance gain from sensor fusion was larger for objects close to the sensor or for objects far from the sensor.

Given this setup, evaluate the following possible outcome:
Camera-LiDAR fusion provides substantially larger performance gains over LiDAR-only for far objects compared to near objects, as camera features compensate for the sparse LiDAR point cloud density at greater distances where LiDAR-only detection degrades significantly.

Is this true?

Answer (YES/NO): YES